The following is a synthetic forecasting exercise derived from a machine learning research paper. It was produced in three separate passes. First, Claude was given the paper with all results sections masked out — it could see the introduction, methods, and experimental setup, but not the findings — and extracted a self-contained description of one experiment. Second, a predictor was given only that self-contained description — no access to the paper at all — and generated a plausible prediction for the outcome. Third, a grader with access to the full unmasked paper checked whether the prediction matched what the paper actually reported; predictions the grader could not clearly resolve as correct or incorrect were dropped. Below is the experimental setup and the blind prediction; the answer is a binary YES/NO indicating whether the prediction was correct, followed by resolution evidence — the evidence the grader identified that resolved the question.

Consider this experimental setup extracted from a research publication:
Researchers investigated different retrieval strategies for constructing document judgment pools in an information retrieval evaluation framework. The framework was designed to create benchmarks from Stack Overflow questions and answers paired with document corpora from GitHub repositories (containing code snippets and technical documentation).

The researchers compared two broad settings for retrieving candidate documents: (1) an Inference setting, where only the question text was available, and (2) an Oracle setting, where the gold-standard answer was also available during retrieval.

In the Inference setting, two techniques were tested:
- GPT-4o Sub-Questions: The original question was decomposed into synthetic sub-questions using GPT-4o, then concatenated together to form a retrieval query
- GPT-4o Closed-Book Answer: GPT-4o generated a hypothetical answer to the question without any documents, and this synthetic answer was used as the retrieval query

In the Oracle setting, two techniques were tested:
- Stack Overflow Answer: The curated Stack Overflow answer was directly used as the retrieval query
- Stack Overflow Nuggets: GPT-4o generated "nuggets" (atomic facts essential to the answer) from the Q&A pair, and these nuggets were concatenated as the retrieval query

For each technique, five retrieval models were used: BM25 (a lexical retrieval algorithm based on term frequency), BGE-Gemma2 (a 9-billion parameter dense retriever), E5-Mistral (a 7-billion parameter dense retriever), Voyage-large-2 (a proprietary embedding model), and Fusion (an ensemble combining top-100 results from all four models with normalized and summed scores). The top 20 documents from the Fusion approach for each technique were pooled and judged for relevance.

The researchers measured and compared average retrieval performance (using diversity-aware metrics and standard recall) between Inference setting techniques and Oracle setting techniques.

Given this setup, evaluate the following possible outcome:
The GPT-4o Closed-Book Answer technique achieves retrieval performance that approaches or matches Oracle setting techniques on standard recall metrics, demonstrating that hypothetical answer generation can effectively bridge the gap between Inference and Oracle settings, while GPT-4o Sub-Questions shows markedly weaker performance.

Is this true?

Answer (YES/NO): NO